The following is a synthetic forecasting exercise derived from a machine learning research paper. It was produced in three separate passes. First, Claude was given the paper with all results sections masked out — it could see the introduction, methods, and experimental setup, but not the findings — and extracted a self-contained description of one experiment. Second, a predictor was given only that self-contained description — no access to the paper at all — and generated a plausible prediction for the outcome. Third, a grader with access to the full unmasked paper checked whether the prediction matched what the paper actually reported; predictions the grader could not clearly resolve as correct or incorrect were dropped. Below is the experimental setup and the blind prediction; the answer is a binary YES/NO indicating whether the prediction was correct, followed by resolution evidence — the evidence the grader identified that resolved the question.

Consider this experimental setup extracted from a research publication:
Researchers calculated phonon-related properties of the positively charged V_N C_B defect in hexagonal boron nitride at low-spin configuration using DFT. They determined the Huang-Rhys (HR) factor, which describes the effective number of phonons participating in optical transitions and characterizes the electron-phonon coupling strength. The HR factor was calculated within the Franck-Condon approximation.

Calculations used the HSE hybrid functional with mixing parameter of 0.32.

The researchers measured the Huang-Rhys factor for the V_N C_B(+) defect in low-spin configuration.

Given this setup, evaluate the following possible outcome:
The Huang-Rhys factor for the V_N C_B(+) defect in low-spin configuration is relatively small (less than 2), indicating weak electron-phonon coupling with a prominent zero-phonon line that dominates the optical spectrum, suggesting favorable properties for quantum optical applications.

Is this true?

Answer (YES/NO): NO